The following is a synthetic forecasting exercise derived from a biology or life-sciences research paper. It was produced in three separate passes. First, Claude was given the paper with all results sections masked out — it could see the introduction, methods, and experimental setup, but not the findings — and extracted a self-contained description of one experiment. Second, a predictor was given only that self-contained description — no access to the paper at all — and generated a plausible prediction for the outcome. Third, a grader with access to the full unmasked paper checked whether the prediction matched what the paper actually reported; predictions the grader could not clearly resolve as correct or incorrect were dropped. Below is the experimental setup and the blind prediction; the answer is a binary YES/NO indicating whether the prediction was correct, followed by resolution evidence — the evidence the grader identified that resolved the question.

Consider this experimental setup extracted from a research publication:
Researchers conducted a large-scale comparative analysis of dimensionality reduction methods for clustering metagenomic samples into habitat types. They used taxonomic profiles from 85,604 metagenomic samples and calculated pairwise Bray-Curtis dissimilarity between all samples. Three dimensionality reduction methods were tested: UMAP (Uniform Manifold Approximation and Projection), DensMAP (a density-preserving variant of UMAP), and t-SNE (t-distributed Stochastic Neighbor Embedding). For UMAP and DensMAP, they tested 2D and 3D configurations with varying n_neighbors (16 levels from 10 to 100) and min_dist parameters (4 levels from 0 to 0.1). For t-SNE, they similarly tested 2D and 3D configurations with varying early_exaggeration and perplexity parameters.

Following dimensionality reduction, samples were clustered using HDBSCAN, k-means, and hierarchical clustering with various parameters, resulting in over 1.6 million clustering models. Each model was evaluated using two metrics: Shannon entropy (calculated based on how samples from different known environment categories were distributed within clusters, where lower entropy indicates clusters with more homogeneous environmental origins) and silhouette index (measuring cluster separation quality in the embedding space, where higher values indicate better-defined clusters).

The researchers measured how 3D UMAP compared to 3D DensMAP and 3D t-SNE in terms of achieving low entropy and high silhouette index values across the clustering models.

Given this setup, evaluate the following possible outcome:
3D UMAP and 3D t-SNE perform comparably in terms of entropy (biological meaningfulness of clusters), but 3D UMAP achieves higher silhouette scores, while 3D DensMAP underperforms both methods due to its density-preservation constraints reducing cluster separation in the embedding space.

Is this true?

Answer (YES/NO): NO